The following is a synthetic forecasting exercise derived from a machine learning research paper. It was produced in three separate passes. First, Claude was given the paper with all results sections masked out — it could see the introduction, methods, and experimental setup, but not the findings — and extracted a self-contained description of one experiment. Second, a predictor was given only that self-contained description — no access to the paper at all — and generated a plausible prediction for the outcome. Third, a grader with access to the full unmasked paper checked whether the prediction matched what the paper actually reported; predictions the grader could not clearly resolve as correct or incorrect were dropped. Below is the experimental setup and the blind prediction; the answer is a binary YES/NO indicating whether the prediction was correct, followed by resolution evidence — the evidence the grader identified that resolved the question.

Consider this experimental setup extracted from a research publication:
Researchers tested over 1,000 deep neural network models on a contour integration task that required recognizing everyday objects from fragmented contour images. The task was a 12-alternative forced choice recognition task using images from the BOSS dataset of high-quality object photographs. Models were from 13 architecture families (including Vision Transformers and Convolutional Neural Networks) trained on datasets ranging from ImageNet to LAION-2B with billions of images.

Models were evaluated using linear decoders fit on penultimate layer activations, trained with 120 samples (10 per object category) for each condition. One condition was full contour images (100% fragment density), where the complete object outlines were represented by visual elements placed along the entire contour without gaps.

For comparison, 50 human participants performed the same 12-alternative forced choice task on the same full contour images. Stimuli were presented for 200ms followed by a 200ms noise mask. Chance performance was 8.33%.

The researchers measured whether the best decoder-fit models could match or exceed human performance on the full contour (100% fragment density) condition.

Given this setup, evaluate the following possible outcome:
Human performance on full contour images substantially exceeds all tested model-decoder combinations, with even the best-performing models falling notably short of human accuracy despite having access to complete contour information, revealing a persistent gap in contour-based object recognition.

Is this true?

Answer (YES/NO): NO